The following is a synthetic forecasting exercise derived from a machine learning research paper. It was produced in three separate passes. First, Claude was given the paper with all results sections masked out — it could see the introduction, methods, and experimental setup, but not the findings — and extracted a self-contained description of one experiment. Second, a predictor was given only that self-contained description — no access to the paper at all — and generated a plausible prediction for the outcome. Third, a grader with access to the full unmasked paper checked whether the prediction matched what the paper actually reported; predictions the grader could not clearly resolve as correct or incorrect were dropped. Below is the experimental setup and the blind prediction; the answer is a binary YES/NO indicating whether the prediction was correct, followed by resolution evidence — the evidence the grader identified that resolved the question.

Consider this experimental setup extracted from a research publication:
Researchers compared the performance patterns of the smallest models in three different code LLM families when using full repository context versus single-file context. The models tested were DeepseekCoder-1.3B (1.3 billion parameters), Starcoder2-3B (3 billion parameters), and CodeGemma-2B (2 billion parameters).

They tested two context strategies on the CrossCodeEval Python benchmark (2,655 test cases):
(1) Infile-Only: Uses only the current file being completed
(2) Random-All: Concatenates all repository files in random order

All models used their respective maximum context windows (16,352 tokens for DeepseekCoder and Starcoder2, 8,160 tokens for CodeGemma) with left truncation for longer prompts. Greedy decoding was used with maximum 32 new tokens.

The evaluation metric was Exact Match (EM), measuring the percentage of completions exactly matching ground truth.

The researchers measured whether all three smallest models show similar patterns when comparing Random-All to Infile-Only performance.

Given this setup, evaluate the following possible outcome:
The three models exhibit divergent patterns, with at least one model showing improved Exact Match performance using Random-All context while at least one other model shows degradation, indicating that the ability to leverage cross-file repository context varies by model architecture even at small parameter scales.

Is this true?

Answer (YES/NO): YES